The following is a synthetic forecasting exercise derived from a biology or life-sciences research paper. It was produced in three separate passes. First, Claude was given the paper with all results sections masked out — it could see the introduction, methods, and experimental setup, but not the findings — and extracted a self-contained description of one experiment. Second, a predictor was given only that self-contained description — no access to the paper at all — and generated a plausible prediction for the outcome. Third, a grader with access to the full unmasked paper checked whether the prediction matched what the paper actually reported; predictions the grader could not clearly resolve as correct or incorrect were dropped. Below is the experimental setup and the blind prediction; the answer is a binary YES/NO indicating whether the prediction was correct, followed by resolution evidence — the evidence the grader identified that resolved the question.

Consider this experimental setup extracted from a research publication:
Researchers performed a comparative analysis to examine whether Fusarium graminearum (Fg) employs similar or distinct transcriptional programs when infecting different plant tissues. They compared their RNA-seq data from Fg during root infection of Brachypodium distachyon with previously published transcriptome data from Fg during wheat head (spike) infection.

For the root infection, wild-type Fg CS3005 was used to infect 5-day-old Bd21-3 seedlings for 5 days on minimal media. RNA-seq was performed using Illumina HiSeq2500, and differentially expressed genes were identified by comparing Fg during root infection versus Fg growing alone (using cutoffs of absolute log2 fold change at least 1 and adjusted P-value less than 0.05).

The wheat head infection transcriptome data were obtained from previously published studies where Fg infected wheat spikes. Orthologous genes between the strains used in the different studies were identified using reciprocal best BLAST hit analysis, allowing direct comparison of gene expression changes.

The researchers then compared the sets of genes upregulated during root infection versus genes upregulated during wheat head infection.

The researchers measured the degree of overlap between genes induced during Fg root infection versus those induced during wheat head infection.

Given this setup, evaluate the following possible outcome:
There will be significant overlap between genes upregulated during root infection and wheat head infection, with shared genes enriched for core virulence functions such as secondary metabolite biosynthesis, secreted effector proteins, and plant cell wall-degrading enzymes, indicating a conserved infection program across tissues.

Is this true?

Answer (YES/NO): NO